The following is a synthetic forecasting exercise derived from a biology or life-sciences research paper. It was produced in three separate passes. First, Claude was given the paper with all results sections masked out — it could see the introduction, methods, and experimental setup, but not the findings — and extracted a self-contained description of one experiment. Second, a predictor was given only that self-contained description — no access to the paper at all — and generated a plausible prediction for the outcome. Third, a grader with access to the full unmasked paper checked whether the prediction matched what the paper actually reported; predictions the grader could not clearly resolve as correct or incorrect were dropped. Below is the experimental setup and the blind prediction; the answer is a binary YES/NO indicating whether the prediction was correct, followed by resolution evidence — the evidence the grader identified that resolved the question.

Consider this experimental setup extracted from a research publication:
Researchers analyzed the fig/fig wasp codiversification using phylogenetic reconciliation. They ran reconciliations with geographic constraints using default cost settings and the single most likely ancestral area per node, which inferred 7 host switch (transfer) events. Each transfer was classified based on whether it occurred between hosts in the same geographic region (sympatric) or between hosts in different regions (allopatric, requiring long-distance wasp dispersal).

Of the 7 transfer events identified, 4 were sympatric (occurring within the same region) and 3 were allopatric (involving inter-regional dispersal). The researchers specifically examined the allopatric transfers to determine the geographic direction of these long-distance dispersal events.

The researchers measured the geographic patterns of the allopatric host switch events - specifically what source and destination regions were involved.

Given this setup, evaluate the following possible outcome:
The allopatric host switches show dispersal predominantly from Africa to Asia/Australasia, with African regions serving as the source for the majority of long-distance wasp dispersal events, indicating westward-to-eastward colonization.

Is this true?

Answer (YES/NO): NO